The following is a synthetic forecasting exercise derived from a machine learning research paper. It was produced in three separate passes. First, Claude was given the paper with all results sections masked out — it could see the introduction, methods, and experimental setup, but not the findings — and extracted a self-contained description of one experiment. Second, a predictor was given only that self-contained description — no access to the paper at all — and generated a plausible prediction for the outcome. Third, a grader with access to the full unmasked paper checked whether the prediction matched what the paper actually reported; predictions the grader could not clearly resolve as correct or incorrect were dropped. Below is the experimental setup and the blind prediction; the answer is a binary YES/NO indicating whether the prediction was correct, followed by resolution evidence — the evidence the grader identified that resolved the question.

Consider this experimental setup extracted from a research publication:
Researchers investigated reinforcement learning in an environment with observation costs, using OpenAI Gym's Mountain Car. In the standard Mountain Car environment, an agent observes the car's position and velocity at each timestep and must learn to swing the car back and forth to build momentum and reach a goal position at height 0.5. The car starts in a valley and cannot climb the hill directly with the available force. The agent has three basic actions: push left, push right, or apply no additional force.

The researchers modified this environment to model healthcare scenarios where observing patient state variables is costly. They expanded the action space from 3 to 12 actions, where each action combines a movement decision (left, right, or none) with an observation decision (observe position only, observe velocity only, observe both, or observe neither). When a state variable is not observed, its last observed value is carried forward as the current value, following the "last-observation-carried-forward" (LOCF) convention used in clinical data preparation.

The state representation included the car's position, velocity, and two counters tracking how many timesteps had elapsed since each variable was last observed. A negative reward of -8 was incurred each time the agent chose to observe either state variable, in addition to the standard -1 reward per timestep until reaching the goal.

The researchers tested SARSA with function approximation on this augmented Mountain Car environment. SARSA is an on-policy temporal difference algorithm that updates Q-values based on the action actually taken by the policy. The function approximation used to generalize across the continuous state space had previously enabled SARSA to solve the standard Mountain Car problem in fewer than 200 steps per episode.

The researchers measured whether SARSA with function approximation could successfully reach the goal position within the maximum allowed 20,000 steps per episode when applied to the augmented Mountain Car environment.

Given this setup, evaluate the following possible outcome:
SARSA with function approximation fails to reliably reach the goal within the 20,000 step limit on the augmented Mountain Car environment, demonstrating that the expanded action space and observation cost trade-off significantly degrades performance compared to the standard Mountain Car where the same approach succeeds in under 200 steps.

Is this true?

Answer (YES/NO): YES